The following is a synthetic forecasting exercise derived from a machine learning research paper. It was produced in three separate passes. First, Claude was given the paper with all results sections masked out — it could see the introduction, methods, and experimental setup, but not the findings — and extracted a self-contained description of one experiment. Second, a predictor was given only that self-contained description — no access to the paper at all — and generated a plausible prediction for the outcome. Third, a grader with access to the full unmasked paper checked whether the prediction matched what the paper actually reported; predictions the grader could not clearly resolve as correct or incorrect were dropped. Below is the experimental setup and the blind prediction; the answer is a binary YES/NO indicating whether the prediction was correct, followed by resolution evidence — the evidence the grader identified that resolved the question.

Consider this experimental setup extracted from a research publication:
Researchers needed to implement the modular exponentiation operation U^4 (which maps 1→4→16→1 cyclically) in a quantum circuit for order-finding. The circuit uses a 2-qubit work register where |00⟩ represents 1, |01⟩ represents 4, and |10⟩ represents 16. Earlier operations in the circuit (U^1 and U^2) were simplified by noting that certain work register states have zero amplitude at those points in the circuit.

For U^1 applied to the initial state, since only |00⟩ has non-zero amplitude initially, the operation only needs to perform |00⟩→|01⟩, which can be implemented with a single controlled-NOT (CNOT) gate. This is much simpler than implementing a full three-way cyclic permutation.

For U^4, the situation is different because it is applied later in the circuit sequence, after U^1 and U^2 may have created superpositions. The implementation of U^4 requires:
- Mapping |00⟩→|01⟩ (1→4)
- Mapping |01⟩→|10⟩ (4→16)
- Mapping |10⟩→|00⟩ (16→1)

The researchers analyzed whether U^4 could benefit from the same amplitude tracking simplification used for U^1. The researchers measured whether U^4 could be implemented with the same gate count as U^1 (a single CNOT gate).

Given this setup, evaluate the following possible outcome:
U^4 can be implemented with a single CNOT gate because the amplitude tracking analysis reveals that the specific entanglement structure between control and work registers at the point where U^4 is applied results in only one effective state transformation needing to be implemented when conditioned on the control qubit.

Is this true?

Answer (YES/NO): NO